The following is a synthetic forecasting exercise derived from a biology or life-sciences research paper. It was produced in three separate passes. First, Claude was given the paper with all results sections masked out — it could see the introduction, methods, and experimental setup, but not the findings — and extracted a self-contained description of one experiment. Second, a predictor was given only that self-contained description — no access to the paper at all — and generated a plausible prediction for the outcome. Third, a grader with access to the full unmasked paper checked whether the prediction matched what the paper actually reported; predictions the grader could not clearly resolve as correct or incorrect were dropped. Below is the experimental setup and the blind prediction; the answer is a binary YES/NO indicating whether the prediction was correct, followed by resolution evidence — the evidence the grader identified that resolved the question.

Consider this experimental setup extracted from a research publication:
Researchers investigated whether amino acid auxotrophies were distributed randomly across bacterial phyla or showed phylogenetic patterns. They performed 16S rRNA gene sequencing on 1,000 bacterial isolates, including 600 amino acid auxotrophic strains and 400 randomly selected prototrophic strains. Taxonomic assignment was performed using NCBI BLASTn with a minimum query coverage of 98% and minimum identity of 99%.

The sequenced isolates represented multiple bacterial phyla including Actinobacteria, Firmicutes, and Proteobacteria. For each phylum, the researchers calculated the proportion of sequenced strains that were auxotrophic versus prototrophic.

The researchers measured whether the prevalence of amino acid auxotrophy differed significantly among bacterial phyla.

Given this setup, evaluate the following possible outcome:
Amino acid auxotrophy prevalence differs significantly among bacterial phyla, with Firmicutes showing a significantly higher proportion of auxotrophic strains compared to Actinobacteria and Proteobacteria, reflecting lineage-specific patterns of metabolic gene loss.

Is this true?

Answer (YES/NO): NO